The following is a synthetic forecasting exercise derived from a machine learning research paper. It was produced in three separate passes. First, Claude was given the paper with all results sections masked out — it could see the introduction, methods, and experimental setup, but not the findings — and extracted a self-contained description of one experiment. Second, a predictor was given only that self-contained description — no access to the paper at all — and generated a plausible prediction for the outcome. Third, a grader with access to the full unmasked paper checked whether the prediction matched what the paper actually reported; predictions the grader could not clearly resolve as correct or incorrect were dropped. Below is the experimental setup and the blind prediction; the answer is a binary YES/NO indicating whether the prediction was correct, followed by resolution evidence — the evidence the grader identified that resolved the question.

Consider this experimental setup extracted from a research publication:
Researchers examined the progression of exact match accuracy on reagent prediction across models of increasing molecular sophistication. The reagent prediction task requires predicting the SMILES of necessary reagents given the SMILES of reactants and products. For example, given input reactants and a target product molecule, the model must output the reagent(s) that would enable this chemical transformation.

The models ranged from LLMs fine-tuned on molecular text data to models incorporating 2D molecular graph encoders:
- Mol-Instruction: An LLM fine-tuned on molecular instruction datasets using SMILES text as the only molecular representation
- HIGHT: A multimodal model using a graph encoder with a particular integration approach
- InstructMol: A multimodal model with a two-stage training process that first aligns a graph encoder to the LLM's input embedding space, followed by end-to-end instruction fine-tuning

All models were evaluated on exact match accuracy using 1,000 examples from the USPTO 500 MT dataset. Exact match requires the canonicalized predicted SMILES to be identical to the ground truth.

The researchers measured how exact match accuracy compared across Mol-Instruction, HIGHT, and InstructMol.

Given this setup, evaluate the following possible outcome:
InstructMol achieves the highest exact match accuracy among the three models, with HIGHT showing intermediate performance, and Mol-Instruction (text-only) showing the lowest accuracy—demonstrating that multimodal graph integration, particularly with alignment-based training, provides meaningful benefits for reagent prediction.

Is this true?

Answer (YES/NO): YES